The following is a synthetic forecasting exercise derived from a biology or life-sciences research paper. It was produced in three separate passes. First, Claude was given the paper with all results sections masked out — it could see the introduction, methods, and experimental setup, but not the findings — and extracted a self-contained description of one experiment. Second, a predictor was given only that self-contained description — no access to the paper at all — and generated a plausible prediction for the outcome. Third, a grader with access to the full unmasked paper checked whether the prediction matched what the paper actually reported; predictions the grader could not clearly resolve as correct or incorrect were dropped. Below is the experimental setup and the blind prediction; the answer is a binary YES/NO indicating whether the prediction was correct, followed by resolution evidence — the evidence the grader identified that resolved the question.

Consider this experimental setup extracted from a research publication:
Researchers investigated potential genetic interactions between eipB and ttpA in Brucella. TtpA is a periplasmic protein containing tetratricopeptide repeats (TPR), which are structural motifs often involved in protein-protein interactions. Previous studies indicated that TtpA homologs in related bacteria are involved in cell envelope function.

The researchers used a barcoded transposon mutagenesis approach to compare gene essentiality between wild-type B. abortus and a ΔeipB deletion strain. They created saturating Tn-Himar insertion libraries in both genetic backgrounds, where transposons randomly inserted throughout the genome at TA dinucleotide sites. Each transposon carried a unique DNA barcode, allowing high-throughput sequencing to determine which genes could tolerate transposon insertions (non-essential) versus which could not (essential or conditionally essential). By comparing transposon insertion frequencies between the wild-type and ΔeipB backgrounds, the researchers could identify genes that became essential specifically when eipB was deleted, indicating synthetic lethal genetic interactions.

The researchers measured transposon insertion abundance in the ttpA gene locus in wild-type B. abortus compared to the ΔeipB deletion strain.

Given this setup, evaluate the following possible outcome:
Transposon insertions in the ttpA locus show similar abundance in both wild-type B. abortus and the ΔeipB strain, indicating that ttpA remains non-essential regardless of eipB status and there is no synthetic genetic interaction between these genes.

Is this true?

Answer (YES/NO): NO